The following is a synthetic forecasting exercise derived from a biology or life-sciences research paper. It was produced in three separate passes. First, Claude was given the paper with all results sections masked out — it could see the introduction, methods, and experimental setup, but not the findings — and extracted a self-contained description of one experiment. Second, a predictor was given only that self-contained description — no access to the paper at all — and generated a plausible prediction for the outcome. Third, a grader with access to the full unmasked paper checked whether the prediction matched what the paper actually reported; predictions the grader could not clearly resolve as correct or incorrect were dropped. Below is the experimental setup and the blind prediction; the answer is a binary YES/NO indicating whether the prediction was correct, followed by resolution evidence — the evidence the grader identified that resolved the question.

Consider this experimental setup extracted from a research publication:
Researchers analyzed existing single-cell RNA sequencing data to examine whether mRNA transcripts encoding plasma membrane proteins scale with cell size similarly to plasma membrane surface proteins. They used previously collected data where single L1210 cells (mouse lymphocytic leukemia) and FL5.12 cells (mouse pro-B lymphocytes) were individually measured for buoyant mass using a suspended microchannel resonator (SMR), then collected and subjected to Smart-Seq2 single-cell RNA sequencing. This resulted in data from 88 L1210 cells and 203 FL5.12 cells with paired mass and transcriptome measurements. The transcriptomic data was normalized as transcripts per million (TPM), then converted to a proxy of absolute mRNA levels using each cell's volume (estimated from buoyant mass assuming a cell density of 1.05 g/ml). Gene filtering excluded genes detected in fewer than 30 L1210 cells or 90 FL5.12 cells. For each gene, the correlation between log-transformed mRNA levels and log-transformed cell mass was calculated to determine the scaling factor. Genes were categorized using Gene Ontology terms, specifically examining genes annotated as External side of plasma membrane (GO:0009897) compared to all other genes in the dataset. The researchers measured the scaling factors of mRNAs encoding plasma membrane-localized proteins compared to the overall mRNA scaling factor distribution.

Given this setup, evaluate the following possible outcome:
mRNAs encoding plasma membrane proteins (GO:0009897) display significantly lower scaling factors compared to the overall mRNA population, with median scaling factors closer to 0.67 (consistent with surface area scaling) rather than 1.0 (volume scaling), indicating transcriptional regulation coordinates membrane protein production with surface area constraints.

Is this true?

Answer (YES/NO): NO